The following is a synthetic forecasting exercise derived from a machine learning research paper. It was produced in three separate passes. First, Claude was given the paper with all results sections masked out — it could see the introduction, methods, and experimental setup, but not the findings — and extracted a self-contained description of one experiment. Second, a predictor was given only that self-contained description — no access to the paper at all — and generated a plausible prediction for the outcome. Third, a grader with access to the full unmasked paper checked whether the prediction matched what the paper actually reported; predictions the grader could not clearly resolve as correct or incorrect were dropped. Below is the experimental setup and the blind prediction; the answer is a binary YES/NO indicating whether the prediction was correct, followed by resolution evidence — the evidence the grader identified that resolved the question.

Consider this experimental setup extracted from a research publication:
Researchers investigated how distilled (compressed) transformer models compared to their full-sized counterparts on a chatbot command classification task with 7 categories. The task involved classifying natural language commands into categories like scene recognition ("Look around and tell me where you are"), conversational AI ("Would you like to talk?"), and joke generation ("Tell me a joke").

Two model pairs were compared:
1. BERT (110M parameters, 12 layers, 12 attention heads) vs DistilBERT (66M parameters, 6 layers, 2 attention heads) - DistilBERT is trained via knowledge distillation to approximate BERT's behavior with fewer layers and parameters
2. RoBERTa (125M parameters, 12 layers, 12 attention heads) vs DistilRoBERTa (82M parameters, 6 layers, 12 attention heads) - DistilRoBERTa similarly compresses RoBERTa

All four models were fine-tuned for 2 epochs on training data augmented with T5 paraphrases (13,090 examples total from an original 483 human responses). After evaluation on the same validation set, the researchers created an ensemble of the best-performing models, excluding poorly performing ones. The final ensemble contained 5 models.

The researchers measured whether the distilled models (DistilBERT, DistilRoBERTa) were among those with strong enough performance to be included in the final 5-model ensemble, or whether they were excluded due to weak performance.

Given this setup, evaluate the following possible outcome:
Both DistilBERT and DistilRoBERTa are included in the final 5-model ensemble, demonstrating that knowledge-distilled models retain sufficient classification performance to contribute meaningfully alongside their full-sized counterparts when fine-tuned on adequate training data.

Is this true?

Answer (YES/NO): YES